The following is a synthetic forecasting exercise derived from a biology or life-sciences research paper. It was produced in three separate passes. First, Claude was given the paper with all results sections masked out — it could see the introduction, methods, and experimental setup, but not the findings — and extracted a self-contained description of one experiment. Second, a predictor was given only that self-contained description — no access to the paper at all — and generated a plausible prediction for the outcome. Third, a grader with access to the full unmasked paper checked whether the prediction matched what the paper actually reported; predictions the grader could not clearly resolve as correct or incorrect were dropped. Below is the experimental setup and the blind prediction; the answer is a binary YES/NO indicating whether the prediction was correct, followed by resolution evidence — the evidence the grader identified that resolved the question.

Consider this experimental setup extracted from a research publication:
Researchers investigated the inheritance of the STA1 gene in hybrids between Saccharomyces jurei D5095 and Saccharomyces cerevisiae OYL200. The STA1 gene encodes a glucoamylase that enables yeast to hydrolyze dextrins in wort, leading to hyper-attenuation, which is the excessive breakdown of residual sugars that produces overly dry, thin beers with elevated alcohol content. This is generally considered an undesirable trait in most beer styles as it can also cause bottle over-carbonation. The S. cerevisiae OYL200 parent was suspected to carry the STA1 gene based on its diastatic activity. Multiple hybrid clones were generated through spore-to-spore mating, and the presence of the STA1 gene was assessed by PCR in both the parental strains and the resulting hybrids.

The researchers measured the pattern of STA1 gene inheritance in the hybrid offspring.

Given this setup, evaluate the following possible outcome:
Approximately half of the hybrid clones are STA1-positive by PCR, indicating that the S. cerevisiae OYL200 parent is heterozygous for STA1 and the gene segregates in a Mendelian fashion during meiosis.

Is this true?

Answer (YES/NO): NO